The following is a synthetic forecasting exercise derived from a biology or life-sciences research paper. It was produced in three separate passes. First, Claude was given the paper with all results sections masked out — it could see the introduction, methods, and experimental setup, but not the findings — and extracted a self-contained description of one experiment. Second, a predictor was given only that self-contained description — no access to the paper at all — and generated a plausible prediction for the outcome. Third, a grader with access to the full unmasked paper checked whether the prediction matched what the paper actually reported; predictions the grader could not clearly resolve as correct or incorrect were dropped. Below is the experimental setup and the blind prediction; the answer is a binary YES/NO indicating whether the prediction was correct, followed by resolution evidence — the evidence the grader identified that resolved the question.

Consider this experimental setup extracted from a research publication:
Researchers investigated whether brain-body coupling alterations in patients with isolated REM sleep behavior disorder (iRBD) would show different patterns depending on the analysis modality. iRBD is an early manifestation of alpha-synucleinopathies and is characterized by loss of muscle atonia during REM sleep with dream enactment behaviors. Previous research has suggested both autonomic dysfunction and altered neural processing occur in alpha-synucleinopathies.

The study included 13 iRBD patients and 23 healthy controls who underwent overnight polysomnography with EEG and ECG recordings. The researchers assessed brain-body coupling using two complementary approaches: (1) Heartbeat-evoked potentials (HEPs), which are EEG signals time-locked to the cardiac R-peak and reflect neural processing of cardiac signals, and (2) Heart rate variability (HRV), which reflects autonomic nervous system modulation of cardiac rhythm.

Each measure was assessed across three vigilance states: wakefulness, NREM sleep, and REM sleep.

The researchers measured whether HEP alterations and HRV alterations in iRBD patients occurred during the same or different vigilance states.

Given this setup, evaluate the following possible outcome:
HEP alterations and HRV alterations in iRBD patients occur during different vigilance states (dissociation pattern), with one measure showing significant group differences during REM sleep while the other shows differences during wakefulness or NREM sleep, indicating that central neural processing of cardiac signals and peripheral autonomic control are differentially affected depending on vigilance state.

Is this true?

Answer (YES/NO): YES